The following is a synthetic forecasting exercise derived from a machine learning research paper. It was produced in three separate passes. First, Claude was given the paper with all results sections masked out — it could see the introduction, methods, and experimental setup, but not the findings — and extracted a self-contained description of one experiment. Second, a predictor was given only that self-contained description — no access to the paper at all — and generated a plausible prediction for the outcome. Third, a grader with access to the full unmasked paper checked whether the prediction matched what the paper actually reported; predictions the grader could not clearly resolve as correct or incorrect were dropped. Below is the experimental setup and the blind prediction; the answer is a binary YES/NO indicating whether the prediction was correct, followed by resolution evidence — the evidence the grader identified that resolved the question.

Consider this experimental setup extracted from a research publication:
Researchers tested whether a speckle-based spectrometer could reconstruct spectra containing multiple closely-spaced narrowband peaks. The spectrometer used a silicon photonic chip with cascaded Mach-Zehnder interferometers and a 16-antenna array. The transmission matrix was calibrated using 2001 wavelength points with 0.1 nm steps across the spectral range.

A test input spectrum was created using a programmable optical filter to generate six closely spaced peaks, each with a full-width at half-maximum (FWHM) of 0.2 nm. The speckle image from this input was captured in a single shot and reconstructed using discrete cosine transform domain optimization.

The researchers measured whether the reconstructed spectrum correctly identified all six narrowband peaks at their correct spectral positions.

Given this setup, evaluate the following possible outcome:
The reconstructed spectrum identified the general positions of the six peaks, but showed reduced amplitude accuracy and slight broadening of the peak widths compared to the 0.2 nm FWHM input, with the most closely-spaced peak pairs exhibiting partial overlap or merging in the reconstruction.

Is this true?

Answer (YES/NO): NO